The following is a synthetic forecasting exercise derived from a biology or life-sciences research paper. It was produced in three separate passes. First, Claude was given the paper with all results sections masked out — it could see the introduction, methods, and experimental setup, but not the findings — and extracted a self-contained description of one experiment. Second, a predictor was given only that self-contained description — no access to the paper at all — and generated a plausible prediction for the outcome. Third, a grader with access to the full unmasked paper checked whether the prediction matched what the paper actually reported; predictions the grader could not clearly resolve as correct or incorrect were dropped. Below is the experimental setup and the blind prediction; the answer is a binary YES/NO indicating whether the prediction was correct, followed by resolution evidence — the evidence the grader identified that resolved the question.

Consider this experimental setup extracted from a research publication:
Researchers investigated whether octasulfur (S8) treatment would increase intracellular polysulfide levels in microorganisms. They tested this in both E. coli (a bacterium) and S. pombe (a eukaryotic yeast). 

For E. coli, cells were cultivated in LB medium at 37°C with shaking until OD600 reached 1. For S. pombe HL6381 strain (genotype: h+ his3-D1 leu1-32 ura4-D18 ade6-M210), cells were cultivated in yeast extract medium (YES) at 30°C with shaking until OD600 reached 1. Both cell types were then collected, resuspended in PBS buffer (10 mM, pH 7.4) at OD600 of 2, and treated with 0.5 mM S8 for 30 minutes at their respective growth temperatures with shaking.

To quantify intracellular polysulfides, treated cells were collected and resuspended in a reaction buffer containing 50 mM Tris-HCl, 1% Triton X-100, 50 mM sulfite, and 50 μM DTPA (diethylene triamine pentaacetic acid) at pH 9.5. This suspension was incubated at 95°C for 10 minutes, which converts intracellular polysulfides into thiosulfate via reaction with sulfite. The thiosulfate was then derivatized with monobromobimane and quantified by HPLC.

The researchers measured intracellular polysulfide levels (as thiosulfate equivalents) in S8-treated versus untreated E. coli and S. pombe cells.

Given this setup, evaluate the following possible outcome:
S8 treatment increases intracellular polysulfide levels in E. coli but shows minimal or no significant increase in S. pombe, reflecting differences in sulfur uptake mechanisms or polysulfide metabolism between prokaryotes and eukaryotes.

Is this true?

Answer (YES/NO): NO